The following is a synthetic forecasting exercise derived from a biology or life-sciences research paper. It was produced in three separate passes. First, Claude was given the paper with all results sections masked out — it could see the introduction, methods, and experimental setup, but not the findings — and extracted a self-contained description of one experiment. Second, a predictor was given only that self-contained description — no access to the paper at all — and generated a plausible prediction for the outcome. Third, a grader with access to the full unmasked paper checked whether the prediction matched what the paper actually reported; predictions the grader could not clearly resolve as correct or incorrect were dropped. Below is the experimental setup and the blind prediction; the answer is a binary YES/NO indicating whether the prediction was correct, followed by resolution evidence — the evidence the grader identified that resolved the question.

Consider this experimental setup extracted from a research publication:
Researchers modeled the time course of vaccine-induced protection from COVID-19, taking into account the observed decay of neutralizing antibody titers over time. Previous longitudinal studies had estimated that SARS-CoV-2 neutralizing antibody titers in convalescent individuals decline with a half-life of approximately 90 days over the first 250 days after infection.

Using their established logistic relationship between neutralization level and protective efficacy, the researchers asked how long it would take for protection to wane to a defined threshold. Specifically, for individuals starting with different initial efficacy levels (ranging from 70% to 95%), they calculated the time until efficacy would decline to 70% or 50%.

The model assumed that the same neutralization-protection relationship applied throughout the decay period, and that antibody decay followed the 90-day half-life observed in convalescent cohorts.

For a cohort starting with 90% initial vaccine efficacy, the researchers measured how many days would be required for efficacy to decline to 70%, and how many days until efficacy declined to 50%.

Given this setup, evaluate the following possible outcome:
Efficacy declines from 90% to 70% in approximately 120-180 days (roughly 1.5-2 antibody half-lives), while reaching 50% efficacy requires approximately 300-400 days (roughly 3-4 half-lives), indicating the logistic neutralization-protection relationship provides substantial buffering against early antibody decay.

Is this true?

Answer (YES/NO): NO